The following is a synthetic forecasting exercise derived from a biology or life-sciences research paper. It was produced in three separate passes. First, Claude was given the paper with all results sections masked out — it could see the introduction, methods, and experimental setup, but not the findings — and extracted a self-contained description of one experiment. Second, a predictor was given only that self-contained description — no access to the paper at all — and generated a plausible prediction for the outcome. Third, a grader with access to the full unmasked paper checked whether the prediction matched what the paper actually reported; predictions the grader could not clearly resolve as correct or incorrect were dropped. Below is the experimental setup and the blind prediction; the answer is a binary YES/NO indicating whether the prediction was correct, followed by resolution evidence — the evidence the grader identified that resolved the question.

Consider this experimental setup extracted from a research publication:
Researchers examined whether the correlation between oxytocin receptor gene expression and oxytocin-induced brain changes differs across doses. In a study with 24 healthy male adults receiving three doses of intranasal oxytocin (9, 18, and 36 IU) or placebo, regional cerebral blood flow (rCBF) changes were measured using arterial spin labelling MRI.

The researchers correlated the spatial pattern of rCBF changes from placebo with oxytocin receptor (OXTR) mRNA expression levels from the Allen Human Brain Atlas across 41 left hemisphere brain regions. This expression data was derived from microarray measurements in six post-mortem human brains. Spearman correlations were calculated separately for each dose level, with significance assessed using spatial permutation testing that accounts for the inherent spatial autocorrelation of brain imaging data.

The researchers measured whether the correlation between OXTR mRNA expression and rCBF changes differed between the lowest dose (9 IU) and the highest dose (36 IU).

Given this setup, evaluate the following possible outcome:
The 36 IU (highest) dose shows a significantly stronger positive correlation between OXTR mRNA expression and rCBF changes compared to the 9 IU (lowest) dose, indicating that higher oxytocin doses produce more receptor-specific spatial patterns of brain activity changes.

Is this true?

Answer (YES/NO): NO